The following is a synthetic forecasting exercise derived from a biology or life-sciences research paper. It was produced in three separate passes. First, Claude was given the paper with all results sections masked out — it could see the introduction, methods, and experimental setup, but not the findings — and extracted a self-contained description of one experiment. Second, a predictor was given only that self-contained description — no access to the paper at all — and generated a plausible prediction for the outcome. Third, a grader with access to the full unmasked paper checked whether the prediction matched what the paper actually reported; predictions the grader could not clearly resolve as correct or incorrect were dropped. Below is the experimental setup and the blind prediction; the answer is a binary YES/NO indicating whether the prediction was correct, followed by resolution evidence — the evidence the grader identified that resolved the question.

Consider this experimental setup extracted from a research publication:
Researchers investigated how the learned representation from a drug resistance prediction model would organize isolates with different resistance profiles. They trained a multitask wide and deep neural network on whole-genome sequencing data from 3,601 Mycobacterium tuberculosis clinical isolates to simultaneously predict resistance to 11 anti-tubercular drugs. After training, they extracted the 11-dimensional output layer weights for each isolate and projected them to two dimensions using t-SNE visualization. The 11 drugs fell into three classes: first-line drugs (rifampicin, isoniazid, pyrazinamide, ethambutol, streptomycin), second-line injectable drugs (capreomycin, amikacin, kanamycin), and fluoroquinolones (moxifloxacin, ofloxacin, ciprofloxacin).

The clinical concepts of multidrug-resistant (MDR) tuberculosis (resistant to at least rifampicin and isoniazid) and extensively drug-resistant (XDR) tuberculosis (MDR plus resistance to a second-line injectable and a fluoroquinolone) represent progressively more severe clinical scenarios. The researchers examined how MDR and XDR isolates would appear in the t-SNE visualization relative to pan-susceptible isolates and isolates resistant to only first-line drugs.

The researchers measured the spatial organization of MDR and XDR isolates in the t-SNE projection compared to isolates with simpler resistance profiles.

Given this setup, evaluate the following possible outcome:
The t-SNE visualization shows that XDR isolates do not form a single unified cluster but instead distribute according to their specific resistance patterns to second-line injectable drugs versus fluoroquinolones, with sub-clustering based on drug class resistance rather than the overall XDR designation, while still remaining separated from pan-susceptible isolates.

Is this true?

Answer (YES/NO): NO